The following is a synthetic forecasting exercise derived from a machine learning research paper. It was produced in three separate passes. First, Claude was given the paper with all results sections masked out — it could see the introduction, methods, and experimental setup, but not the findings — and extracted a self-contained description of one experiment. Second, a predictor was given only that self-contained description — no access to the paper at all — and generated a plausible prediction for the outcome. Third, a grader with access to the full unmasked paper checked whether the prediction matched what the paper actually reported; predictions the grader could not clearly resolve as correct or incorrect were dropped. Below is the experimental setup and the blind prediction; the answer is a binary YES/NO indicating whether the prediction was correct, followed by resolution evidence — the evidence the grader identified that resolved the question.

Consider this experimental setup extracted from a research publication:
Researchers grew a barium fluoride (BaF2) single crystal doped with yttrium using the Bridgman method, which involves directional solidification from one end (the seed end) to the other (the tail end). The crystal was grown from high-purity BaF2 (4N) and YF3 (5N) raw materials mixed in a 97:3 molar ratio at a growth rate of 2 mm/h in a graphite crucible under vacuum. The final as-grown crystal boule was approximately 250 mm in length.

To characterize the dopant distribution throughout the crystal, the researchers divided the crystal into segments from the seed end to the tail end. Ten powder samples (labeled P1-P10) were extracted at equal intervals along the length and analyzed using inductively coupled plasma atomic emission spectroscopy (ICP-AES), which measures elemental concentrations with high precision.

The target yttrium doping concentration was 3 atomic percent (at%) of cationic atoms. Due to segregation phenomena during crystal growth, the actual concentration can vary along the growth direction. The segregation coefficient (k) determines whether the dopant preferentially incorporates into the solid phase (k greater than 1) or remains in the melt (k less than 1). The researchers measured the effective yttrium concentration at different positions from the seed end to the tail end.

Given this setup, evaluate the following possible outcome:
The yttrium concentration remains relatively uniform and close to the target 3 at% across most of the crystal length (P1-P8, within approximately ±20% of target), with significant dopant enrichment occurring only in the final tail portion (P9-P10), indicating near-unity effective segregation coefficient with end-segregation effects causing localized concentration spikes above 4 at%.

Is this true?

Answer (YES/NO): NO